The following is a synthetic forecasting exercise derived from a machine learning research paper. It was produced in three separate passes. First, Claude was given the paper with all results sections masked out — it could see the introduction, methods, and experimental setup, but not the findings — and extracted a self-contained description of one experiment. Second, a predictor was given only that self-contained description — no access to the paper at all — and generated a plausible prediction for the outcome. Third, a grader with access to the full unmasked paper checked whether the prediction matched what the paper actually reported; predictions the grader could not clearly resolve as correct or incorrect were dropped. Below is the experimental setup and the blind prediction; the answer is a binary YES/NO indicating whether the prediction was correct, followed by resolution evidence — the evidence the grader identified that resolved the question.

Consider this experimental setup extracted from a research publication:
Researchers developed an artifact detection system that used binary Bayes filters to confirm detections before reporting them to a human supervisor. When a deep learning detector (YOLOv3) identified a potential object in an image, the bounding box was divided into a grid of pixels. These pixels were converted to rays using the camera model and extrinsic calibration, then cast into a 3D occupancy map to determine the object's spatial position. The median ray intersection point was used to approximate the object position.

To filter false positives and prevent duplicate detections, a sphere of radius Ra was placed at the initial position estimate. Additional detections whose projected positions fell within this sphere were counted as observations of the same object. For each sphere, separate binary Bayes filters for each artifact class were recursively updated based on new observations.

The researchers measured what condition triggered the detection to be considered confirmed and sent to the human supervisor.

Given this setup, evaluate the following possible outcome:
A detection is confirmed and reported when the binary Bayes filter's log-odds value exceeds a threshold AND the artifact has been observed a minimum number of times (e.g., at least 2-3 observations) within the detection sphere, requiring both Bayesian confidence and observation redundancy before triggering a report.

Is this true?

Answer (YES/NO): NO